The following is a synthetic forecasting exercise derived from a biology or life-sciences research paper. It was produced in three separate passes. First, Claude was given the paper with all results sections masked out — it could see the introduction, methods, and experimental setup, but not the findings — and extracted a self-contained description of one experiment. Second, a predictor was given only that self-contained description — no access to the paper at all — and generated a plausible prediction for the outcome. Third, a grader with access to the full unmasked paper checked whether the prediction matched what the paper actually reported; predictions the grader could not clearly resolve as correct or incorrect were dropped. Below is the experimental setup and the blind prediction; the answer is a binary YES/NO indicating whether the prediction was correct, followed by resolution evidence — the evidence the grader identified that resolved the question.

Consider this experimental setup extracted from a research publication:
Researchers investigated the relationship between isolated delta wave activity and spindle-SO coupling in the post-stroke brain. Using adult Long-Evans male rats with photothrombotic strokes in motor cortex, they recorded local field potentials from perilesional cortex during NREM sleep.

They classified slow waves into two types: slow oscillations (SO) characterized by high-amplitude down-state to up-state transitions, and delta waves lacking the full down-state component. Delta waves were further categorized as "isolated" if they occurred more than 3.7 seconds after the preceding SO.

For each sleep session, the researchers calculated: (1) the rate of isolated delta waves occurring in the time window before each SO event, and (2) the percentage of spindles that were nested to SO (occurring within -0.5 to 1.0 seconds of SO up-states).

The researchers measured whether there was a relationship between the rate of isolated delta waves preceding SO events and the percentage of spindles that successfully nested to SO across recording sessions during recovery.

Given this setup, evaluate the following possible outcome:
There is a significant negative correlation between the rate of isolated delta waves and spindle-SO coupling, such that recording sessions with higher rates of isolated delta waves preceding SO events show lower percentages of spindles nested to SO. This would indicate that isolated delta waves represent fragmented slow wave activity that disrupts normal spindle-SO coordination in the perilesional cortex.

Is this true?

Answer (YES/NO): YES